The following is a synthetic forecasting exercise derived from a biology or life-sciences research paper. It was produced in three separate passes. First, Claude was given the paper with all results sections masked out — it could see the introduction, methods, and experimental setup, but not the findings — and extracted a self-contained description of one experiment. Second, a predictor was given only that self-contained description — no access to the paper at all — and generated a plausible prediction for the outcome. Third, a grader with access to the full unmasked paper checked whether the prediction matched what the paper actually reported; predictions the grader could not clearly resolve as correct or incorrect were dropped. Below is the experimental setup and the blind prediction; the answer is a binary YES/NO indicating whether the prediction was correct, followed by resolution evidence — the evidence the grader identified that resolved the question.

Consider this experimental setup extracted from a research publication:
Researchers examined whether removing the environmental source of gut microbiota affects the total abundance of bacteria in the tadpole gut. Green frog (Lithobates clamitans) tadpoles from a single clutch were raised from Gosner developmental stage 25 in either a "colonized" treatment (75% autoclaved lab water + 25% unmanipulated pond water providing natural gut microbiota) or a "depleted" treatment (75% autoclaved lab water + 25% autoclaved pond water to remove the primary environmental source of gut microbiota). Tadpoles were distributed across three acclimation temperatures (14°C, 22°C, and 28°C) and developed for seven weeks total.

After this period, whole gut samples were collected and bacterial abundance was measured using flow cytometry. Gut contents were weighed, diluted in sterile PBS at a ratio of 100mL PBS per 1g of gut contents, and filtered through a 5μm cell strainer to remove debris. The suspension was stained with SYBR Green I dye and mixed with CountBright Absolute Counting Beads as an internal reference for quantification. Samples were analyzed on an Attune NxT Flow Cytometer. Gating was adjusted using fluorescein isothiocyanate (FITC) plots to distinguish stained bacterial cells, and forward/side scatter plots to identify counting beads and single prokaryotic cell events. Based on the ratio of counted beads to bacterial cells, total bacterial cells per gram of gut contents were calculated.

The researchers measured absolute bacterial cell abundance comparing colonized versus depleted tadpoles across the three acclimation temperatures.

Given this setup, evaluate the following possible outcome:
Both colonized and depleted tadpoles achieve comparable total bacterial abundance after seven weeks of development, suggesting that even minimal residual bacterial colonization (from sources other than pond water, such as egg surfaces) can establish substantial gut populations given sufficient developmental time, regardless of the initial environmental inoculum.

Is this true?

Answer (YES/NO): YES